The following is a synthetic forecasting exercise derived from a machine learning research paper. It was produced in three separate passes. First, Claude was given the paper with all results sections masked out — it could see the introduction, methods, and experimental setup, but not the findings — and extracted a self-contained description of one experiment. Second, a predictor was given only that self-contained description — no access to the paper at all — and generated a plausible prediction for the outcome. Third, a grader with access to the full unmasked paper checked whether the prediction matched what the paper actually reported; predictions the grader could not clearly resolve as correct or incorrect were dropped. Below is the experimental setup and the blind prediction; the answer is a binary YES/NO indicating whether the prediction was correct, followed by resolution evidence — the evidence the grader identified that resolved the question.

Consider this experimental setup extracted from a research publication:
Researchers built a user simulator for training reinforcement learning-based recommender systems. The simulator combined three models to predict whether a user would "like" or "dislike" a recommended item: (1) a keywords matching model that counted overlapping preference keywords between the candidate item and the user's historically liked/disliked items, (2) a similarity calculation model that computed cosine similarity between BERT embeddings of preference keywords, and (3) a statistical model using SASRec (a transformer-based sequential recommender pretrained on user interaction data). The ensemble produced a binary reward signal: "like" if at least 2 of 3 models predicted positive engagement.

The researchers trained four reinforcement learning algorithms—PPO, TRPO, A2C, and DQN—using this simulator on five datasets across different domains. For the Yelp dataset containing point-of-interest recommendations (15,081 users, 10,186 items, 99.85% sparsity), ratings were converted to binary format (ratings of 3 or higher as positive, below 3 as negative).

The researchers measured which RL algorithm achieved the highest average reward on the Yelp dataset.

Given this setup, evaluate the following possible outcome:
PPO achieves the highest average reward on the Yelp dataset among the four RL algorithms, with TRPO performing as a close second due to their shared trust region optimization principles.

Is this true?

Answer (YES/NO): NO